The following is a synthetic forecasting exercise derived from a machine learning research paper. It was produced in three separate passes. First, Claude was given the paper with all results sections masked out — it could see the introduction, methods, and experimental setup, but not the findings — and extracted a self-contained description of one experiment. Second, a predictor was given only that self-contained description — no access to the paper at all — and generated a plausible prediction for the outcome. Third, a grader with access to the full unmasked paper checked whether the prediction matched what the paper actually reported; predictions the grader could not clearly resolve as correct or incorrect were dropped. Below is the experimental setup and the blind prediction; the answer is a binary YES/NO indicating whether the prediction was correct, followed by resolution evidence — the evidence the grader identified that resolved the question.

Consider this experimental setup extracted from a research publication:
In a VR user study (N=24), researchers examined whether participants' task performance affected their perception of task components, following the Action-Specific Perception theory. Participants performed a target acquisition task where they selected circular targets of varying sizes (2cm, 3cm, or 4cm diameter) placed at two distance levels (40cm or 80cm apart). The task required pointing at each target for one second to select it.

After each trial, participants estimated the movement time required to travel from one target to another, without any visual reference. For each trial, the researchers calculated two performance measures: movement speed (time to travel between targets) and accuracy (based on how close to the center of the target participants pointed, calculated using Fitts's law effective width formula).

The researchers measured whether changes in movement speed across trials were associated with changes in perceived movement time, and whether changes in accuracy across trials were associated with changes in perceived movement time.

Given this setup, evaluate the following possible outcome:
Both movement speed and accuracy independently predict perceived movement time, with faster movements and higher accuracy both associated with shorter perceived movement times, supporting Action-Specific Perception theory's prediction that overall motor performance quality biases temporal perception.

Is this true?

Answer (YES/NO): NO